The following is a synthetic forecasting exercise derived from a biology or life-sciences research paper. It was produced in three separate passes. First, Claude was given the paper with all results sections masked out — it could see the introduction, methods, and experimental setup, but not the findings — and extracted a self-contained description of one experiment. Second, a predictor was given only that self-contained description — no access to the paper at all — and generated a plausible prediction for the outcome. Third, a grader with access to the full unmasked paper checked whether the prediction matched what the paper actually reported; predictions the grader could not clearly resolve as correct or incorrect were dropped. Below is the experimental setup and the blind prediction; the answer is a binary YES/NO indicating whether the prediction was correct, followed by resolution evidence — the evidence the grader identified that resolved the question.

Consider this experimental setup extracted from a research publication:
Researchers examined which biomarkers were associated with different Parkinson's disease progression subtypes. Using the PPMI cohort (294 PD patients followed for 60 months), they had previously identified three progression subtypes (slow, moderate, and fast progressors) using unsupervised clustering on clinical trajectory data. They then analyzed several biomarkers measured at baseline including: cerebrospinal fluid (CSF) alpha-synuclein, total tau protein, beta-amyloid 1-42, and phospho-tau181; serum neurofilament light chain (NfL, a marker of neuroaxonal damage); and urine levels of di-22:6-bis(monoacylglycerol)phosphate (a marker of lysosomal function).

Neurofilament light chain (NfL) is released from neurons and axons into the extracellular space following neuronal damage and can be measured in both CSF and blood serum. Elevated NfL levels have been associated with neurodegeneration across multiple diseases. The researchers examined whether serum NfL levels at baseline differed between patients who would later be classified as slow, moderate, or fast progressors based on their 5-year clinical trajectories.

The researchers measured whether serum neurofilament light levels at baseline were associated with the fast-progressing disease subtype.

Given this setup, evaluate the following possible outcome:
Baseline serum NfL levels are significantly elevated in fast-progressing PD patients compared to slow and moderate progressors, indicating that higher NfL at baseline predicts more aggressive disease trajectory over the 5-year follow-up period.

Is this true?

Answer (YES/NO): YES